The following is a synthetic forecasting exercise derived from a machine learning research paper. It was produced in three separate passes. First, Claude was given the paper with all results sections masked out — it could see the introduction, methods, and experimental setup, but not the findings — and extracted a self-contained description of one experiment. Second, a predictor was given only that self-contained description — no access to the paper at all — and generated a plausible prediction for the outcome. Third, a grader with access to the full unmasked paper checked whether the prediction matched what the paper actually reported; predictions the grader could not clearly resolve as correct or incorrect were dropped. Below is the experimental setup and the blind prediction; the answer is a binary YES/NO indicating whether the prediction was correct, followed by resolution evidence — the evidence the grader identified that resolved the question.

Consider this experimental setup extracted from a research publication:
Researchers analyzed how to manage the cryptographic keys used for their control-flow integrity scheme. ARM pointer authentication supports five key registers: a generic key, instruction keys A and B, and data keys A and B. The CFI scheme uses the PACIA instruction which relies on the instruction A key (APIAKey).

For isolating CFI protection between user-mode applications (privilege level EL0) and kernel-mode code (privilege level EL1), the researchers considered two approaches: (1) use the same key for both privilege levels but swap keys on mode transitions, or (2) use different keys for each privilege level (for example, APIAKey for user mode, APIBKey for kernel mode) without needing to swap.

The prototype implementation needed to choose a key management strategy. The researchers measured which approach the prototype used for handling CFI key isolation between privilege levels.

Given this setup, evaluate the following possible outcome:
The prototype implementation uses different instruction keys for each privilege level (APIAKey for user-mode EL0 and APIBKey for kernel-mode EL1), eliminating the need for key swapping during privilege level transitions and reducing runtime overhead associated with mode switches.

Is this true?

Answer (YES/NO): NO